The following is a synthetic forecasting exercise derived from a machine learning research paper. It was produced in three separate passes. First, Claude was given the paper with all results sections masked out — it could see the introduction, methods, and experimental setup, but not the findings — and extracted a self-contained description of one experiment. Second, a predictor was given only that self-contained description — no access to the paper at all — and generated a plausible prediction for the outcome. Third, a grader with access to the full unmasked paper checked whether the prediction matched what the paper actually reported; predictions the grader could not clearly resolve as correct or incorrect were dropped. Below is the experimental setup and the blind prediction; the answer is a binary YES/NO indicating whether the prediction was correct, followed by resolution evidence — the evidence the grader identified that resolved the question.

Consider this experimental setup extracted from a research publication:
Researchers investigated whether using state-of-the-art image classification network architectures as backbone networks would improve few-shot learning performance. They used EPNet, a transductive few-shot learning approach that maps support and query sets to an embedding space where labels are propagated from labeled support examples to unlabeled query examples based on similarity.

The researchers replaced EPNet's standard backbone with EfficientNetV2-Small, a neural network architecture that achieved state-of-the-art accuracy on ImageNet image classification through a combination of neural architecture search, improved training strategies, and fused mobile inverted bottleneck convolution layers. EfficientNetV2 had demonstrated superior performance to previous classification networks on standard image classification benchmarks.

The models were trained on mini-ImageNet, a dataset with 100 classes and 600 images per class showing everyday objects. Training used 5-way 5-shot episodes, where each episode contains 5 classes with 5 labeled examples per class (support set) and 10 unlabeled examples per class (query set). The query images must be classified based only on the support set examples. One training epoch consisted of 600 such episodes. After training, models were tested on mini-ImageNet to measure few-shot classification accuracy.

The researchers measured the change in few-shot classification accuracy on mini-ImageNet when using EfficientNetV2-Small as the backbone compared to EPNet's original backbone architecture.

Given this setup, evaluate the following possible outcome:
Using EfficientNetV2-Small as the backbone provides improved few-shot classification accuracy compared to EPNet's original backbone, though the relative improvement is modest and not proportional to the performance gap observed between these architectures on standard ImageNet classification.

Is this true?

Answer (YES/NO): NO